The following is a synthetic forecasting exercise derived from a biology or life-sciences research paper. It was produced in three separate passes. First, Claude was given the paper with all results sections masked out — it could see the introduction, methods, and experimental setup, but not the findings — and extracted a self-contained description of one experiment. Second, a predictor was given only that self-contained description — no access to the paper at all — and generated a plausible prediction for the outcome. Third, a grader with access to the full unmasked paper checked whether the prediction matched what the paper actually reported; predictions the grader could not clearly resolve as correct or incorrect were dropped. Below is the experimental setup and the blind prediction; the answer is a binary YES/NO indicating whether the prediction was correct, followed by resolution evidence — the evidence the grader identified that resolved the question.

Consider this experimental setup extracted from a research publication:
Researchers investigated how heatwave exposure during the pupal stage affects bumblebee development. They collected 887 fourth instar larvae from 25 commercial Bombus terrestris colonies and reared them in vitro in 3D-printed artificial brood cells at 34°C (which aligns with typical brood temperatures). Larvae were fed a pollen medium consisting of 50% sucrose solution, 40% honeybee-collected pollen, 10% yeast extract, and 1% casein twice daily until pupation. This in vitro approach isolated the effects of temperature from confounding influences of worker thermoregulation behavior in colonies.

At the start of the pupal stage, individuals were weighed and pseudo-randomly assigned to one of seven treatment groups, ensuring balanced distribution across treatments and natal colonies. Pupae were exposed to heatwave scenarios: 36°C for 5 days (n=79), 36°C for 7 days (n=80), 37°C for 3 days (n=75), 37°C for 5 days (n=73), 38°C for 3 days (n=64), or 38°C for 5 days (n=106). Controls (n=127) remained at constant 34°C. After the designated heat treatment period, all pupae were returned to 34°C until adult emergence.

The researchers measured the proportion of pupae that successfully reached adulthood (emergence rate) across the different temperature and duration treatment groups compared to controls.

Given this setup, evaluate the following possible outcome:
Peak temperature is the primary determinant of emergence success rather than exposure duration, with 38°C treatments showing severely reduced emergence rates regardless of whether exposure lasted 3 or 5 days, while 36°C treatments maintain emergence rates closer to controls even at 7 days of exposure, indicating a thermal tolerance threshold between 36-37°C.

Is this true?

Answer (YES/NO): NO